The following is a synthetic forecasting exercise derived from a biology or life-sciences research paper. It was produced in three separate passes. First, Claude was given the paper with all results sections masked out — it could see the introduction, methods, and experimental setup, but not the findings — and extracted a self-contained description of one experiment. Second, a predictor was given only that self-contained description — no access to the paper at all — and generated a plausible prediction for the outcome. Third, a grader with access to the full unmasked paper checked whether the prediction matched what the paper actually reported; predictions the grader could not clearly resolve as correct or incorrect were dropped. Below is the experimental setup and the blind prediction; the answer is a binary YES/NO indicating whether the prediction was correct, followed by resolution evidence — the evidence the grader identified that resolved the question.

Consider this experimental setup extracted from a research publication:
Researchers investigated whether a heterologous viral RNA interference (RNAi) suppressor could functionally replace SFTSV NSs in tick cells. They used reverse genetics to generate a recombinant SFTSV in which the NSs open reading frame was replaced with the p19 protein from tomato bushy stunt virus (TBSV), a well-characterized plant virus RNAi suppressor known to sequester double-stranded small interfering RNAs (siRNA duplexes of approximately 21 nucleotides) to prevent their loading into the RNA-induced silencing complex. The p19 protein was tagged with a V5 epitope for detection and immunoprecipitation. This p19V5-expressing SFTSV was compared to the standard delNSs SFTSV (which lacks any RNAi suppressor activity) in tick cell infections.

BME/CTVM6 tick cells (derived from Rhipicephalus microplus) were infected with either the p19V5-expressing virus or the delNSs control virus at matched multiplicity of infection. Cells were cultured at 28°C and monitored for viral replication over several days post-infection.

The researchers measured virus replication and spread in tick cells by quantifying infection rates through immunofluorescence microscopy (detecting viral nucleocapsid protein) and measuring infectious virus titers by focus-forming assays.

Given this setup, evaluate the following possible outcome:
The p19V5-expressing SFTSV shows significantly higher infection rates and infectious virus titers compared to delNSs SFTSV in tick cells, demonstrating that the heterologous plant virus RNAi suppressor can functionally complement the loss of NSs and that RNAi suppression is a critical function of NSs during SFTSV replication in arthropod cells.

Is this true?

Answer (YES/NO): NO